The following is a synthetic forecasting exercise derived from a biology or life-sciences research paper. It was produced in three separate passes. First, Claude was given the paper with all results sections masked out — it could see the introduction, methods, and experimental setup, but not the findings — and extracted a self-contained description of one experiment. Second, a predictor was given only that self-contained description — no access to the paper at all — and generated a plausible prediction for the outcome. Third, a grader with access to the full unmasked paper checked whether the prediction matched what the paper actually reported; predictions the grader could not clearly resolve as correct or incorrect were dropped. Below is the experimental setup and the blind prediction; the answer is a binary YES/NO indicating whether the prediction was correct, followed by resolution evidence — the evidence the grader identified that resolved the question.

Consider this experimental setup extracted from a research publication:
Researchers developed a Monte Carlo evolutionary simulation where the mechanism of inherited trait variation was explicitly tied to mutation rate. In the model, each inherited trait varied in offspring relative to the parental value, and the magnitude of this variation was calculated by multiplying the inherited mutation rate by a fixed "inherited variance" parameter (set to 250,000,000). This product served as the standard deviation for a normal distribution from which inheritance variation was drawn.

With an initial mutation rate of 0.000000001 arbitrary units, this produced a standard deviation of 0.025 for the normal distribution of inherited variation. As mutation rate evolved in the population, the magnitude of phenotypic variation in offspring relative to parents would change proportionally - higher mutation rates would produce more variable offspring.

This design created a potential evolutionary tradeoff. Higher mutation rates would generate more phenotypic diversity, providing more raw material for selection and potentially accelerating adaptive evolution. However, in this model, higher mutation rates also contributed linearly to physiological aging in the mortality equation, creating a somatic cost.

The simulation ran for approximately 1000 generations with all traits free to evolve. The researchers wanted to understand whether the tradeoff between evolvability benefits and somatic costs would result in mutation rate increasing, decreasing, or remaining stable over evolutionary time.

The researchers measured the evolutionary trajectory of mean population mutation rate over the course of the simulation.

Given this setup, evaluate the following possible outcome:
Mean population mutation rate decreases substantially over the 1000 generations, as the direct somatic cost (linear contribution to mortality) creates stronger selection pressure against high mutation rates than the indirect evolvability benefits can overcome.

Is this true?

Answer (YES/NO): NO